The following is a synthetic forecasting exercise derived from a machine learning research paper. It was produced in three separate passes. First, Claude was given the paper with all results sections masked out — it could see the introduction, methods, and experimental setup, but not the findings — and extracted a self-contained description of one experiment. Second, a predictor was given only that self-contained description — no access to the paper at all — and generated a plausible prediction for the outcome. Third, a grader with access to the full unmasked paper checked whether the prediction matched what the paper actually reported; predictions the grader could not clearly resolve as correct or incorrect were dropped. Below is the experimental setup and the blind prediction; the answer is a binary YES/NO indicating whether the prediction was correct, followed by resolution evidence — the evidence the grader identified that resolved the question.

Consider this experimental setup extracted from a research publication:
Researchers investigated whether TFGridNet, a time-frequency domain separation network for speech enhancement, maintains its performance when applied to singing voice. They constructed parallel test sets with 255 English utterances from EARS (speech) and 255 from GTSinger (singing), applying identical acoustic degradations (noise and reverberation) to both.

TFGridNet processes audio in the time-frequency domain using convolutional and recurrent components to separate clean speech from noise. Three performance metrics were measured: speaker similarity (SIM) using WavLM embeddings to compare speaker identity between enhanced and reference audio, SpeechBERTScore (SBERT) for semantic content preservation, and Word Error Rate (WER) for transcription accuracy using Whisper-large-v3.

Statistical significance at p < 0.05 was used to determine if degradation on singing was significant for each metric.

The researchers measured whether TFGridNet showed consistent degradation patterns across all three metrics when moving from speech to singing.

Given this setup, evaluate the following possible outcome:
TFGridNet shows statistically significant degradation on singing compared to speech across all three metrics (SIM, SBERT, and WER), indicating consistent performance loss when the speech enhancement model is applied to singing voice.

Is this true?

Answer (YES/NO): YES